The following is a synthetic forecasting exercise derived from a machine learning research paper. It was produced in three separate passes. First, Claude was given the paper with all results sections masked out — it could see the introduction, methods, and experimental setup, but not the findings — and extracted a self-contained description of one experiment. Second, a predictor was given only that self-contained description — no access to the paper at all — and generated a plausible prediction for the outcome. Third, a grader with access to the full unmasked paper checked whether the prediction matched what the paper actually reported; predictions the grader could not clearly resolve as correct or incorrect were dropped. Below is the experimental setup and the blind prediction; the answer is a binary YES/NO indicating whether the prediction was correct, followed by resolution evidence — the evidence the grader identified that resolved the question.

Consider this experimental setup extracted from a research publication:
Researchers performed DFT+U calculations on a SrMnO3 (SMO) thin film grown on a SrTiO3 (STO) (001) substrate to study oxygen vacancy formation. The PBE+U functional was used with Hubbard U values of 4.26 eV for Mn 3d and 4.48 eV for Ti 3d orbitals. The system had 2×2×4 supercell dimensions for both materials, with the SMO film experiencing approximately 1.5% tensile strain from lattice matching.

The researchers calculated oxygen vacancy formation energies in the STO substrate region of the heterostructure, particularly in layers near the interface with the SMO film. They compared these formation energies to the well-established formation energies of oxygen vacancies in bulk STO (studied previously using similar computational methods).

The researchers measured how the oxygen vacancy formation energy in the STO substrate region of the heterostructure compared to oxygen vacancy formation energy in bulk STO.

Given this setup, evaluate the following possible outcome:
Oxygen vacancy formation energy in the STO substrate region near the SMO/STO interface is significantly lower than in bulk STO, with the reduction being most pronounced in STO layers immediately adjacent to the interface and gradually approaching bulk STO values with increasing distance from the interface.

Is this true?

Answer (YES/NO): NO